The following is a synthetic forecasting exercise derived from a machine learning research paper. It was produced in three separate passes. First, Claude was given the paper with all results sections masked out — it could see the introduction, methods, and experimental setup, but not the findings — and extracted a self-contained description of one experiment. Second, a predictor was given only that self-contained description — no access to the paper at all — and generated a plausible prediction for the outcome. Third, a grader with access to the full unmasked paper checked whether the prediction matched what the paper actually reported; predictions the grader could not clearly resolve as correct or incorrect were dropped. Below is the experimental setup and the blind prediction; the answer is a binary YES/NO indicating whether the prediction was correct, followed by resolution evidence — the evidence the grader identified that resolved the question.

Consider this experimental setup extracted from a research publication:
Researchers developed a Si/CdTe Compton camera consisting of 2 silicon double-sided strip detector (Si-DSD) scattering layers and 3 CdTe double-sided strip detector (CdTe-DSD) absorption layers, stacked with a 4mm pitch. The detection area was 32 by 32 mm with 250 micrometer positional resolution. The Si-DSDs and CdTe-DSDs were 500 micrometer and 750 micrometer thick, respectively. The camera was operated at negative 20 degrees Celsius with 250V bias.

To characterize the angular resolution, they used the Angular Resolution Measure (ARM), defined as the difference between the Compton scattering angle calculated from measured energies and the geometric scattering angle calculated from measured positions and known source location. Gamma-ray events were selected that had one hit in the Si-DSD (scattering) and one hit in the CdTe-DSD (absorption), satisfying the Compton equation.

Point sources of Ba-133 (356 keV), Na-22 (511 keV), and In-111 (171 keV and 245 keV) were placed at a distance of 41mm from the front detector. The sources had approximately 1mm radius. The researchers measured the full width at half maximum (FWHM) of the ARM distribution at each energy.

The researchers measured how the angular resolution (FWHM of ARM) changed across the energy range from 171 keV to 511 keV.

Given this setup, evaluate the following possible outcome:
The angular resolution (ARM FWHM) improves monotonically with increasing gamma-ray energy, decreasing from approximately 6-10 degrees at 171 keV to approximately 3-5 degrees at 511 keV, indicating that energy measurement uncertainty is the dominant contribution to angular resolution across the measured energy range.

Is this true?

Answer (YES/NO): NO